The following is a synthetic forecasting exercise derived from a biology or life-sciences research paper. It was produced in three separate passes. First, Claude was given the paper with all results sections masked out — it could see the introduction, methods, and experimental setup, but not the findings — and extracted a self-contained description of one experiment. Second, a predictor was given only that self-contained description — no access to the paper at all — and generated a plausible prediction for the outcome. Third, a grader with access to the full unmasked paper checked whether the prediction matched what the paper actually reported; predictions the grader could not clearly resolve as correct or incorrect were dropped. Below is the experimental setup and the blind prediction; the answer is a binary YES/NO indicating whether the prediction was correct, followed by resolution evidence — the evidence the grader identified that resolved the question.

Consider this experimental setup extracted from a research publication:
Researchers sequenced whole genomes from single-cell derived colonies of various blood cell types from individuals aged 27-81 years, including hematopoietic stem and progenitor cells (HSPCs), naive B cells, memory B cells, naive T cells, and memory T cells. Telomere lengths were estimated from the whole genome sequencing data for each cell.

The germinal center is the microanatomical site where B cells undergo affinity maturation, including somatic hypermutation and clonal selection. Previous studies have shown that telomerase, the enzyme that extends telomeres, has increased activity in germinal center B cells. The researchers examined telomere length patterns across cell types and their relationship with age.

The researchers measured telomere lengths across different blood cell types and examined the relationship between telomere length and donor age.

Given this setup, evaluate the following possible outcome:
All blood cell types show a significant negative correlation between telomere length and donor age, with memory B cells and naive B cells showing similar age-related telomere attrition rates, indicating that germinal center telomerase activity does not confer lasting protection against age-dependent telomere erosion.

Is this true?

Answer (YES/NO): NO